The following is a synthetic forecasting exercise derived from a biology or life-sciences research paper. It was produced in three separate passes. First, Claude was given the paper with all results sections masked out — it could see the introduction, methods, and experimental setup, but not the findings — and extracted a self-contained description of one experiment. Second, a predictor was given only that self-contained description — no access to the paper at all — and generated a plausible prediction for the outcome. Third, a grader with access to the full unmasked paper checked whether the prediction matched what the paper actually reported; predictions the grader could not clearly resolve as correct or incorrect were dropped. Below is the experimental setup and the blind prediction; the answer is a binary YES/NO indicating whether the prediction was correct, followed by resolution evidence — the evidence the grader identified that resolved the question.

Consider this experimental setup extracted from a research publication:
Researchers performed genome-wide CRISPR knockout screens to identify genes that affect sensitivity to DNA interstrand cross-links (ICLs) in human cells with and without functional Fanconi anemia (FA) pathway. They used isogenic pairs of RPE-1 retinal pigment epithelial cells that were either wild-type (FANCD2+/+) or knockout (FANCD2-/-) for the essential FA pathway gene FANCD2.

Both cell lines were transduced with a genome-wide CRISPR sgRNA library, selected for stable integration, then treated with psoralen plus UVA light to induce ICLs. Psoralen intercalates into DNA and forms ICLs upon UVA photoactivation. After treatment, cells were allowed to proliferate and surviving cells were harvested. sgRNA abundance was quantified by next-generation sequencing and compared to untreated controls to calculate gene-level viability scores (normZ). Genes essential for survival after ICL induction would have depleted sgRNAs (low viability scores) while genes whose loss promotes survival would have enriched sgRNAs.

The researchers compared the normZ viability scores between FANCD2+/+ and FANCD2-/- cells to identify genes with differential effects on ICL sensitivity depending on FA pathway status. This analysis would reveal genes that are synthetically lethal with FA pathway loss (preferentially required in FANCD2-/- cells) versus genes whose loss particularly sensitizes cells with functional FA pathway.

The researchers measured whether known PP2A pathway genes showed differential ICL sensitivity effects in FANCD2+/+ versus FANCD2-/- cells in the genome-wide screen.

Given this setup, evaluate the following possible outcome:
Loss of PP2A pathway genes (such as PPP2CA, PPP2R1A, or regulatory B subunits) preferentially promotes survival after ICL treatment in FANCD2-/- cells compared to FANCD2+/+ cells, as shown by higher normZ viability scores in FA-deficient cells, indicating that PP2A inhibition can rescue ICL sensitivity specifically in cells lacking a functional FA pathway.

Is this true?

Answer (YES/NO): NO